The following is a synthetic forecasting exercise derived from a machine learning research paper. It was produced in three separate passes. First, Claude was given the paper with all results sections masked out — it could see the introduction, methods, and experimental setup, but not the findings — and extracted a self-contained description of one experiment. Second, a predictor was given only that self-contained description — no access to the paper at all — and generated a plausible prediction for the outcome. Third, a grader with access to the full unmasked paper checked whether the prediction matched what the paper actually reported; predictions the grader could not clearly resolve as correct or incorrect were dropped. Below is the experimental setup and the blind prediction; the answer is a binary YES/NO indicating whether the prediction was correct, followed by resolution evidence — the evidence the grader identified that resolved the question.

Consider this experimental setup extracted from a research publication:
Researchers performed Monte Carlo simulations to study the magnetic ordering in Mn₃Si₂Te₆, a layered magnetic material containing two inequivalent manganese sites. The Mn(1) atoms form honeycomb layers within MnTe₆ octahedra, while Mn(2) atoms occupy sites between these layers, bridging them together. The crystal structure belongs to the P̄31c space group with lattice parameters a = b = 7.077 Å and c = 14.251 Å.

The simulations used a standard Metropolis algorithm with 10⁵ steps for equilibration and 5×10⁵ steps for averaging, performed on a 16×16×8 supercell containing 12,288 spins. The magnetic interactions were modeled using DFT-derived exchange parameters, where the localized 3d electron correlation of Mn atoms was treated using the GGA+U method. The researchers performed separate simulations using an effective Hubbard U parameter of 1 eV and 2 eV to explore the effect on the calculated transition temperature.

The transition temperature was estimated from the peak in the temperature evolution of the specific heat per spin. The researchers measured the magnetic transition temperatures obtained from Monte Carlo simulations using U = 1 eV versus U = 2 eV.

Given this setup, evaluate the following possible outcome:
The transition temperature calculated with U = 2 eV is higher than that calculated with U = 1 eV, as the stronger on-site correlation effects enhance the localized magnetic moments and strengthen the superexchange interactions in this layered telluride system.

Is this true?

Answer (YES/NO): NO